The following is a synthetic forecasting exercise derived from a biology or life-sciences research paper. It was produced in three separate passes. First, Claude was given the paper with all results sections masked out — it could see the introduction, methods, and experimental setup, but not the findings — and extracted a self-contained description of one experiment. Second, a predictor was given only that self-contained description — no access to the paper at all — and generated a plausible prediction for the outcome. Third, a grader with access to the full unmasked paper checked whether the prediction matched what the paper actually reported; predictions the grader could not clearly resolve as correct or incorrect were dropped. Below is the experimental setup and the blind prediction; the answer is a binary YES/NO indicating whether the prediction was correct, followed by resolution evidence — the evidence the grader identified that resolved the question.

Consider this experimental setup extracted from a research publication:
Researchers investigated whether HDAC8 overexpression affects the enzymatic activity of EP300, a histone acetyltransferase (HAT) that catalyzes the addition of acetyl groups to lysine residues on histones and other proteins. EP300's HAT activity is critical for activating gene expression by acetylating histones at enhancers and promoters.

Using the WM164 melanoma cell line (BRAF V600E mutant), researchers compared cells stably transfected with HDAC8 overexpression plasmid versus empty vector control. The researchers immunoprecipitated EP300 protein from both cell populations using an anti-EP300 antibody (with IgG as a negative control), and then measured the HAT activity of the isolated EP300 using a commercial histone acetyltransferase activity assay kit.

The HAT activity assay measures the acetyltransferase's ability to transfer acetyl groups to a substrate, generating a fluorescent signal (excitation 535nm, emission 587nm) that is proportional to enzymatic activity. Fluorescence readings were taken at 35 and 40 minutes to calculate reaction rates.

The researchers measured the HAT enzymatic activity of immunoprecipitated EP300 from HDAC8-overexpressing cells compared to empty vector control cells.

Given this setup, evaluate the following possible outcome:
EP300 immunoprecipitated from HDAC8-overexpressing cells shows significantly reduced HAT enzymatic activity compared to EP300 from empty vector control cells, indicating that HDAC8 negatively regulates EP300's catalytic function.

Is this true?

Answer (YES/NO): YES